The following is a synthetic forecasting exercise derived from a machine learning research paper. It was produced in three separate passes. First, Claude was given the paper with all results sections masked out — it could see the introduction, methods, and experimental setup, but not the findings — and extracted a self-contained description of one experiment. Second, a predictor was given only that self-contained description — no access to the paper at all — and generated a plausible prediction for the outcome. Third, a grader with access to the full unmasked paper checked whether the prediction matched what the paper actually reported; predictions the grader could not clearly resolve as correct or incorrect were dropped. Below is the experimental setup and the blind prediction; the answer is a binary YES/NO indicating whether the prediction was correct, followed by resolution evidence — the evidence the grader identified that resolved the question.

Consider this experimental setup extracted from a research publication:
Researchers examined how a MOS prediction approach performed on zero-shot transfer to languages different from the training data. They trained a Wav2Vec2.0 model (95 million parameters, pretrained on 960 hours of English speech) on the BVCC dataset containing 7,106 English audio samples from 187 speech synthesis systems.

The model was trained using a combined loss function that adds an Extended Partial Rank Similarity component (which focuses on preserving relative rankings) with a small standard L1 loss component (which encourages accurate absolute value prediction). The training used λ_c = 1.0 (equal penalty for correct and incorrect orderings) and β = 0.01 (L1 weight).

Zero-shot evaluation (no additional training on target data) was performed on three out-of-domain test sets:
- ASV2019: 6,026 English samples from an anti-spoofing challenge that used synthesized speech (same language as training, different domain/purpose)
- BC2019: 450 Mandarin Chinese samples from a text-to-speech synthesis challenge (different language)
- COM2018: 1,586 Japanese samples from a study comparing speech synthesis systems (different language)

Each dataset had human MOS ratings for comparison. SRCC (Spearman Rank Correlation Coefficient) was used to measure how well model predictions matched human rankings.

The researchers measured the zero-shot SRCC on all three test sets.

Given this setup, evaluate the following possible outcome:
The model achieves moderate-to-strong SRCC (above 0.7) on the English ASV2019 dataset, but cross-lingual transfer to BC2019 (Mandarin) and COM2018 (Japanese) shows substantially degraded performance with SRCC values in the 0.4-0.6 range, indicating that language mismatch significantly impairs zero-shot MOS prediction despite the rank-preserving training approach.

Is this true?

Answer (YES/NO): NO